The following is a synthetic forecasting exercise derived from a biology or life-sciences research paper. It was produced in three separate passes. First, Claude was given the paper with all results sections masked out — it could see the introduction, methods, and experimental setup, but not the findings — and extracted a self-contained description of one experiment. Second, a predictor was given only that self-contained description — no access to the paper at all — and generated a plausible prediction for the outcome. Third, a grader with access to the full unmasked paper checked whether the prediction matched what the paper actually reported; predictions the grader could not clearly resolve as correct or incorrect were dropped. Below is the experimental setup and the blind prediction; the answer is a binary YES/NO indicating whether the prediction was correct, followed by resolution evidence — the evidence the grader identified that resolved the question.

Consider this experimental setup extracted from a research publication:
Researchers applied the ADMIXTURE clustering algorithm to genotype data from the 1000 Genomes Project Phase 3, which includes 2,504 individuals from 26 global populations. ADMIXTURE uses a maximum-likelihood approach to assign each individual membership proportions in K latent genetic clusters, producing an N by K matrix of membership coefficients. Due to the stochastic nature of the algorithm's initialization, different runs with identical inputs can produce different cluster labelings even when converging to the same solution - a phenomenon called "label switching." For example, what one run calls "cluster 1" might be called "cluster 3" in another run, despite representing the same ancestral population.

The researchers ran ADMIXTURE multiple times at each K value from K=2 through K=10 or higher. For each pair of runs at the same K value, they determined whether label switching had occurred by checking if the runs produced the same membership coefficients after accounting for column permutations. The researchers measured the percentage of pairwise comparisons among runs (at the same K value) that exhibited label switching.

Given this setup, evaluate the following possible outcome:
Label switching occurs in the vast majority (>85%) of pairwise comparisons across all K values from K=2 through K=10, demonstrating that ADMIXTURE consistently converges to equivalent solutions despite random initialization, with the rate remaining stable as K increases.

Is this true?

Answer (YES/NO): NO